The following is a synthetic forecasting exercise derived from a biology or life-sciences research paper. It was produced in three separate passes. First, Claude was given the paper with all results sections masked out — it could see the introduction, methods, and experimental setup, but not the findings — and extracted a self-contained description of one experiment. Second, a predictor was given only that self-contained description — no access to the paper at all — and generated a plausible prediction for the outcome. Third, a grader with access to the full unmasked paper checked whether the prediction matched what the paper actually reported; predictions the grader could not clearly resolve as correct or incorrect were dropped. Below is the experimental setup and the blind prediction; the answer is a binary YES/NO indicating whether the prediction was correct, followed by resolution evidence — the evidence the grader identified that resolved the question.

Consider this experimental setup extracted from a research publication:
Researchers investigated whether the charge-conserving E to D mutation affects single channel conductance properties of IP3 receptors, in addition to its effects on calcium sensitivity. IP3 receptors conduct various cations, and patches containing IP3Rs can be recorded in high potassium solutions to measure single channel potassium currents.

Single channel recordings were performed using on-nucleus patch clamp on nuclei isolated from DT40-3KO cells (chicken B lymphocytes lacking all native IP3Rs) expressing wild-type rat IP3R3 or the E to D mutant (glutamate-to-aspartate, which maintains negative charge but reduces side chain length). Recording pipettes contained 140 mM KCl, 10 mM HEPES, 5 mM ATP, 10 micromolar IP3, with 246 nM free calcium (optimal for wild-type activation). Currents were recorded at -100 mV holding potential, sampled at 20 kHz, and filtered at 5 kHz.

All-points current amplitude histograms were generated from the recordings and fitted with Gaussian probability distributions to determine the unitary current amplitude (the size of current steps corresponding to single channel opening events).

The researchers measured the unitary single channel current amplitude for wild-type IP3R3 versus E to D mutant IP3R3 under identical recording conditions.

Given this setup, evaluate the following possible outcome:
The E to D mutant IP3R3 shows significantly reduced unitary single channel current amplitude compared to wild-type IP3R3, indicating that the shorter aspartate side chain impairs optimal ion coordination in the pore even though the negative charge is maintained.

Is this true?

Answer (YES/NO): NO